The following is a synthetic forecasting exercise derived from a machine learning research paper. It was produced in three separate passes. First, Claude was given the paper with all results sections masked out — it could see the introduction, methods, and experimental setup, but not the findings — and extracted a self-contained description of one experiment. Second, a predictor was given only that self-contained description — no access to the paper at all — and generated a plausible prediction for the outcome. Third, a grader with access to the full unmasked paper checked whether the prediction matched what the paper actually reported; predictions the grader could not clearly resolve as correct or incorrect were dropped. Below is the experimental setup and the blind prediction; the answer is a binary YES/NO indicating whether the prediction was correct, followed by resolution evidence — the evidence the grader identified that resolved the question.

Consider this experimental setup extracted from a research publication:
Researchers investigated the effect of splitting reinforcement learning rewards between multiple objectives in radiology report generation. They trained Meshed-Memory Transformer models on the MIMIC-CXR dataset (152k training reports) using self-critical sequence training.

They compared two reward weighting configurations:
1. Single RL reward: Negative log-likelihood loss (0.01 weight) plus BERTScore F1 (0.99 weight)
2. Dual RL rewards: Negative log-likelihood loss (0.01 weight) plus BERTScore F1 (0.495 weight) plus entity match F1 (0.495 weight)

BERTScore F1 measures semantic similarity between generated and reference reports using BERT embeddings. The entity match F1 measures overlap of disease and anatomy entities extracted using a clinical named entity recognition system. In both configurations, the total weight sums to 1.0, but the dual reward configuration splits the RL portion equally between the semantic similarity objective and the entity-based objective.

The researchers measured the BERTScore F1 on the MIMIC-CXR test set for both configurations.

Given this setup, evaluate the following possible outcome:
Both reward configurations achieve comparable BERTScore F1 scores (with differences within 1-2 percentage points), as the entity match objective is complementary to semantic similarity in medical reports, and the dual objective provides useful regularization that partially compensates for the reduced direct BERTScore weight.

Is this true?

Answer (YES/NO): YES